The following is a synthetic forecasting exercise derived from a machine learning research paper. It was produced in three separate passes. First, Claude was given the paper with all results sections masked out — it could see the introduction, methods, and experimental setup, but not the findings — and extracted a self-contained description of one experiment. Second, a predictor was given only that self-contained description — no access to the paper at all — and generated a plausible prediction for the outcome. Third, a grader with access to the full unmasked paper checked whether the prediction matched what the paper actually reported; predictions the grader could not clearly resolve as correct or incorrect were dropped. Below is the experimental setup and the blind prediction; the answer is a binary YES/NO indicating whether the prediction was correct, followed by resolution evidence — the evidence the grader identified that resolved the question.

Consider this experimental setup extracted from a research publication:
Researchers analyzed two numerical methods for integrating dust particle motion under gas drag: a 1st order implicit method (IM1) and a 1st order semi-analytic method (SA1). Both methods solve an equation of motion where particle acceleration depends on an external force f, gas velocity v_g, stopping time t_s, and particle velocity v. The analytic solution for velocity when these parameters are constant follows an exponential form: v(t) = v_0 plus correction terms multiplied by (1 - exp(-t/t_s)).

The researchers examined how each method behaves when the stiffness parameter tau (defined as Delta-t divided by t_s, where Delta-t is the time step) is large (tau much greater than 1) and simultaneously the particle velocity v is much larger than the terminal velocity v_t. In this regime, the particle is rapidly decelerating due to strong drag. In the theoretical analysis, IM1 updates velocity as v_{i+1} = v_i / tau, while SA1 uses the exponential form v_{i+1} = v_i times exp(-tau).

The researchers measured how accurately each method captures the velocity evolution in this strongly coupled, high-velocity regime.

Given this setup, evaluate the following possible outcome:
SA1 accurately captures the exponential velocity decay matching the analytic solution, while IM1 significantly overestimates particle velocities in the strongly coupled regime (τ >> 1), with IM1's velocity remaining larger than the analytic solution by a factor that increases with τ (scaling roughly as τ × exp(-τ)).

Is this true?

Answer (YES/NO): NO